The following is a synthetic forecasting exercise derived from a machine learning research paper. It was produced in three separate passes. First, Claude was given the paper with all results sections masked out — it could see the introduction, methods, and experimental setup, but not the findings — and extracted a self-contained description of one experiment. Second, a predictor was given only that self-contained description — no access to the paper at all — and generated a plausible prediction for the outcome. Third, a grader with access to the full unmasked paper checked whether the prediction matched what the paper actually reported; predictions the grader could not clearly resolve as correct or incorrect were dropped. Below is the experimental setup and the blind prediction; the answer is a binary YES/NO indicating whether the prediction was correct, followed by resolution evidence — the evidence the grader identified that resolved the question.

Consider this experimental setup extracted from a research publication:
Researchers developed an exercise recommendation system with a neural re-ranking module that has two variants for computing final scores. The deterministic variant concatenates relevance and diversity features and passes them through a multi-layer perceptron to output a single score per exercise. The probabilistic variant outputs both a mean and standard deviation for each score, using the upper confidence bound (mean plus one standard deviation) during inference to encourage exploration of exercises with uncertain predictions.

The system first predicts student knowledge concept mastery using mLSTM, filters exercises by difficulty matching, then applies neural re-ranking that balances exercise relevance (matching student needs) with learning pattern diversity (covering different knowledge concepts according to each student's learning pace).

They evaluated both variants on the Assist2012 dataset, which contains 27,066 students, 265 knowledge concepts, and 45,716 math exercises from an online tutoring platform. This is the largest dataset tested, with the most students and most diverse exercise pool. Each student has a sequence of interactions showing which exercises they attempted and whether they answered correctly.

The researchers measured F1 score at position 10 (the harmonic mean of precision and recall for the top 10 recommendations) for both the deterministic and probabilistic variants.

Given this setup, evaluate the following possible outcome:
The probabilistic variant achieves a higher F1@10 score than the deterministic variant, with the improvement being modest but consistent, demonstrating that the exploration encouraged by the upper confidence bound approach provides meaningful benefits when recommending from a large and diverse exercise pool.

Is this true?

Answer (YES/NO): NO